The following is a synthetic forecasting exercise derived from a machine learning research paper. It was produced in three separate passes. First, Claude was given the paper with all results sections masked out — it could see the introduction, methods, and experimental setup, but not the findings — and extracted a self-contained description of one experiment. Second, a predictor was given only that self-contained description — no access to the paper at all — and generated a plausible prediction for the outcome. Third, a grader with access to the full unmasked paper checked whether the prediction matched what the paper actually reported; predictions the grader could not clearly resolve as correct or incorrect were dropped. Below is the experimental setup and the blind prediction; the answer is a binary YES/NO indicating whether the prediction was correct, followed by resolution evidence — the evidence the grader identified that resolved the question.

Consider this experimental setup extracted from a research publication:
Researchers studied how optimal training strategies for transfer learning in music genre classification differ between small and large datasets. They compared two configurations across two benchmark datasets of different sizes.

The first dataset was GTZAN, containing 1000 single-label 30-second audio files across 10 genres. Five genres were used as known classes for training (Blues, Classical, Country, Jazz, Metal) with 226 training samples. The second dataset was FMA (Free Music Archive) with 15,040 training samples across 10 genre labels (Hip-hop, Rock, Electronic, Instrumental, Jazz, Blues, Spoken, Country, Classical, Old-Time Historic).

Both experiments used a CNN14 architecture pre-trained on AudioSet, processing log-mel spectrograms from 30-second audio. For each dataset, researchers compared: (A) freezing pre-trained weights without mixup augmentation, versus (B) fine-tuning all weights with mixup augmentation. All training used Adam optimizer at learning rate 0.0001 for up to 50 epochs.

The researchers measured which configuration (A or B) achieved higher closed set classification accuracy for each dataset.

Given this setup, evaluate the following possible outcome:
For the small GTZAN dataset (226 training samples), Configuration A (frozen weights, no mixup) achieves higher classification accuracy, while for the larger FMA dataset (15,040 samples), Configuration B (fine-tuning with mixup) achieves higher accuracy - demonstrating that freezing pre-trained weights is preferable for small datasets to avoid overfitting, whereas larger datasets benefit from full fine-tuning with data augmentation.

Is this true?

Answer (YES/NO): YES